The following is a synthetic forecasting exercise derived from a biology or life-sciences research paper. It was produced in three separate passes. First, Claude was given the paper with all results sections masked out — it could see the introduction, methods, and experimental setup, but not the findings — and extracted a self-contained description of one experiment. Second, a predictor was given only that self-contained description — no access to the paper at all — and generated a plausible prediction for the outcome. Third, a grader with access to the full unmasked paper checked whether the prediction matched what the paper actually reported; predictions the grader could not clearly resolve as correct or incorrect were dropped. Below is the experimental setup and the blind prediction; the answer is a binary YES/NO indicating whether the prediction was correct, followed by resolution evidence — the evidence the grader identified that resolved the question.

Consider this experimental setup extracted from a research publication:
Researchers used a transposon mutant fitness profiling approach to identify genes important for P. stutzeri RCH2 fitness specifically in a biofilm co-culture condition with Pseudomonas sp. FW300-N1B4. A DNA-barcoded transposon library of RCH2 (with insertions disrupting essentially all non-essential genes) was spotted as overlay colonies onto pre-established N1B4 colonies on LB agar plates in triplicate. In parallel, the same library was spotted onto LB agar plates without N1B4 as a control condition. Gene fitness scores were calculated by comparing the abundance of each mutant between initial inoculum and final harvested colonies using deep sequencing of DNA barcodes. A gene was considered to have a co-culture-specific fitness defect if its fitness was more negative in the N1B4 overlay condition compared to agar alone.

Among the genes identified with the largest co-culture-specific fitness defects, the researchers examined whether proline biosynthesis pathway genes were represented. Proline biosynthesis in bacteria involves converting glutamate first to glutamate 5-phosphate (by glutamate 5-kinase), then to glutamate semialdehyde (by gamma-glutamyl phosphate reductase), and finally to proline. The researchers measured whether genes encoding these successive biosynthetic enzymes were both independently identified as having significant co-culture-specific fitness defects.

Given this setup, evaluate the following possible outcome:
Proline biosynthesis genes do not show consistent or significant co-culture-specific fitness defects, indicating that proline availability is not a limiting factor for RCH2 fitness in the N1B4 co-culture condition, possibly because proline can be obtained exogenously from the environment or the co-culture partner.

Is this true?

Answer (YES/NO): NO